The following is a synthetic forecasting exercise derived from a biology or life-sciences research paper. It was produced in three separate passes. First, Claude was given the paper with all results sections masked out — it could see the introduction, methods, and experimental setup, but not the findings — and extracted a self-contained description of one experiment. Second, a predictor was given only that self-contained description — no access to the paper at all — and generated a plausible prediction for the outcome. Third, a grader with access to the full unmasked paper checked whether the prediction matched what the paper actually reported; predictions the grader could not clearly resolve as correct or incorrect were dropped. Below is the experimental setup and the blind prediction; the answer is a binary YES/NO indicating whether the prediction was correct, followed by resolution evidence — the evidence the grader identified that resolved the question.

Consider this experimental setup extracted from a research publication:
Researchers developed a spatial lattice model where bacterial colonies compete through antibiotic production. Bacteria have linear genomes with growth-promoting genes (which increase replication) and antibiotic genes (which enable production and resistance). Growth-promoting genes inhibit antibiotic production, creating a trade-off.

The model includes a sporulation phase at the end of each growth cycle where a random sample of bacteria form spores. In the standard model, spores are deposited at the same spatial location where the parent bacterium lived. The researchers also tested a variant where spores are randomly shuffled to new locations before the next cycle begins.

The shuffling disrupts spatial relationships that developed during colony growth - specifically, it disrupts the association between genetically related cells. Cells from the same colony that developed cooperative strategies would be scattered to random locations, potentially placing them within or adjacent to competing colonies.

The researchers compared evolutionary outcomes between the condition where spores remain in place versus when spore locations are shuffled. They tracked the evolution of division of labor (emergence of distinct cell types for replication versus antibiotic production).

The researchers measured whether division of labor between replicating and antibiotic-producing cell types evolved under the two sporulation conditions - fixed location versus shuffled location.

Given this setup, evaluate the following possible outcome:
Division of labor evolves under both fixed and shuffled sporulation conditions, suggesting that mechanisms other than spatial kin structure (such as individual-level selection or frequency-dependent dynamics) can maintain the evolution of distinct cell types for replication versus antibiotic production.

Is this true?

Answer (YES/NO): NO